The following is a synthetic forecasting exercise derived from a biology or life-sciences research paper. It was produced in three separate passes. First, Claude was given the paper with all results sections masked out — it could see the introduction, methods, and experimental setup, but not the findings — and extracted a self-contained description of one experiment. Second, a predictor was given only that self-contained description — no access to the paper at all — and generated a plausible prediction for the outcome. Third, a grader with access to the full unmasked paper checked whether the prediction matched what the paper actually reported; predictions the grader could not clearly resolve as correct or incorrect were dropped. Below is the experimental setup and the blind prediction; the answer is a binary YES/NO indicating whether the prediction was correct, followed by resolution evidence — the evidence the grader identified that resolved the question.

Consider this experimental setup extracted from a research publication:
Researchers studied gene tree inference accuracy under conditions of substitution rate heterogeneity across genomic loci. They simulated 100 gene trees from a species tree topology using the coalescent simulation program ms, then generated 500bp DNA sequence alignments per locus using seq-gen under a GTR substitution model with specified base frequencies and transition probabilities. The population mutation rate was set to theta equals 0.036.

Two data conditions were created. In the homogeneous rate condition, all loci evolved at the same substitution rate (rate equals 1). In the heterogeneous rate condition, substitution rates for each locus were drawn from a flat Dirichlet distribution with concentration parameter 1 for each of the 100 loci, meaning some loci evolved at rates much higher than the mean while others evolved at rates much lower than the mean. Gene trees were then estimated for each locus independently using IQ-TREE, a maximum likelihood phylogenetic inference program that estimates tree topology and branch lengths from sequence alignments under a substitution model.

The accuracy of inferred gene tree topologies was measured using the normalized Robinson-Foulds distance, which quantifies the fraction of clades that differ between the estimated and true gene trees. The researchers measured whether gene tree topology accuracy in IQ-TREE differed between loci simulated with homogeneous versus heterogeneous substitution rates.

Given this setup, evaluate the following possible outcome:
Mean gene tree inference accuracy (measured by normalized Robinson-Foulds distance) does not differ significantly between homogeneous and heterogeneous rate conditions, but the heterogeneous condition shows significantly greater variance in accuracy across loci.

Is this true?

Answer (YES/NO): NO